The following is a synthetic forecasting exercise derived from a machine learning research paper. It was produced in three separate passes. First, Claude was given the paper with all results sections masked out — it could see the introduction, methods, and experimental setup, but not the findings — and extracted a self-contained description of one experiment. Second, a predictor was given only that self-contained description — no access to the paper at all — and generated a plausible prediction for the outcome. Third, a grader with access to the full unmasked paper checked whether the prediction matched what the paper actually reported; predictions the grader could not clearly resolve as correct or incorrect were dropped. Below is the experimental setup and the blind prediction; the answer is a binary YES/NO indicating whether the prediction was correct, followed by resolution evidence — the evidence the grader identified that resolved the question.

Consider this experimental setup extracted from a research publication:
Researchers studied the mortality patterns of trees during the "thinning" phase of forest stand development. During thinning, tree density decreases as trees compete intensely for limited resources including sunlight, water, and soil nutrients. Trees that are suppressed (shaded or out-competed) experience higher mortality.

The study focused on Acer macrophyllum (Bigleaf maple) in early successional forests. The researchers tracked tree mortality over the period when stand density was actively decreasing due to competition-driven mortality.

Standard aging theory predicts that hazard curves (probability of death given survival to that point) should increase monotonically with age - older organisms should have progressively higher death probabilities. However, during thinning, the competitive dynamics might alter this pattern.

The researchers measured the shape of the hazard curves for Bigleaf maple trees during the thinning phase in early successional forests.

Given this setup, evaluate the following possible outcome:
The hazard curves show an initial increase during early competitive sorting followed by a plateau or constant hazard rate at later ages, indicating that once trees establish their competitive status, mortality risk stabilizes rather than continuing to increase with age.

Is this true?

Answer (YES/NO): NO